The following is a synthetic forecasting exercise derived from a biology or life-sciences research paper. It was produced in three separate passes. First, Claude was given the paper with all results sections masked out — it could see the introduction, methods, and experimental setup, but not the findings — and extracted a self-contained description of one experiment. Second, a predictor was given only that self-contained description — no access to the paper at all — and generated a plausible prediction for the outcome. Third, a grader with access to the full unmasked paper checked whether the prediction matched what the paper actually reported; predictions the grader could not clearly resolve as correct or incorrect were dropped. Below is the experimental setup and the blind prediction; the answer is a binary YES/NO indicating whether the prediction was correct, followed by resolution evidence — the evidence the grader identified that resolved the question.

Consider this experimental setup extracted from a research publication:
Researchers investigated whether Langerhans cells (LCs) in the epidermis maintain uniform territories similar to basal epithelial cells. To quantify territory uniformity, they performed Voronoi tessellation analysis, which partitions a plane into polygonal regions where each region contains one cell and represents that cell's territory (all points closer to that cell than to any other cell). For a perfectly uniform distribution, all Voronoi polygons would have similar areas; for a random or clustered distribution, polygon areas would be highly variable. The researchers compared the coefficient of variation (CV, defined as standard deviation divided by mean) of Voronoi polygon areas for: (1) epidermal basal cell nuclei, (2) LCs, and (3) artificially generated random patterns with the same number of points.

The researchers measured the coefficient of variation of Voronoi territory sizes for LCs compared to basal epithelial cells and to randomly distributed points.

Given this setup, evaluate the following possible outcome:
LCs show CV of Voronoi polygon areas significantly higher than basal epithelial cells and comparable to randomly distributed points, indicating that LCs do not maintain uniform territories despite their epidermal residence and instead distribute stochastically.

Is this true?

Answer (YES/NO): NO